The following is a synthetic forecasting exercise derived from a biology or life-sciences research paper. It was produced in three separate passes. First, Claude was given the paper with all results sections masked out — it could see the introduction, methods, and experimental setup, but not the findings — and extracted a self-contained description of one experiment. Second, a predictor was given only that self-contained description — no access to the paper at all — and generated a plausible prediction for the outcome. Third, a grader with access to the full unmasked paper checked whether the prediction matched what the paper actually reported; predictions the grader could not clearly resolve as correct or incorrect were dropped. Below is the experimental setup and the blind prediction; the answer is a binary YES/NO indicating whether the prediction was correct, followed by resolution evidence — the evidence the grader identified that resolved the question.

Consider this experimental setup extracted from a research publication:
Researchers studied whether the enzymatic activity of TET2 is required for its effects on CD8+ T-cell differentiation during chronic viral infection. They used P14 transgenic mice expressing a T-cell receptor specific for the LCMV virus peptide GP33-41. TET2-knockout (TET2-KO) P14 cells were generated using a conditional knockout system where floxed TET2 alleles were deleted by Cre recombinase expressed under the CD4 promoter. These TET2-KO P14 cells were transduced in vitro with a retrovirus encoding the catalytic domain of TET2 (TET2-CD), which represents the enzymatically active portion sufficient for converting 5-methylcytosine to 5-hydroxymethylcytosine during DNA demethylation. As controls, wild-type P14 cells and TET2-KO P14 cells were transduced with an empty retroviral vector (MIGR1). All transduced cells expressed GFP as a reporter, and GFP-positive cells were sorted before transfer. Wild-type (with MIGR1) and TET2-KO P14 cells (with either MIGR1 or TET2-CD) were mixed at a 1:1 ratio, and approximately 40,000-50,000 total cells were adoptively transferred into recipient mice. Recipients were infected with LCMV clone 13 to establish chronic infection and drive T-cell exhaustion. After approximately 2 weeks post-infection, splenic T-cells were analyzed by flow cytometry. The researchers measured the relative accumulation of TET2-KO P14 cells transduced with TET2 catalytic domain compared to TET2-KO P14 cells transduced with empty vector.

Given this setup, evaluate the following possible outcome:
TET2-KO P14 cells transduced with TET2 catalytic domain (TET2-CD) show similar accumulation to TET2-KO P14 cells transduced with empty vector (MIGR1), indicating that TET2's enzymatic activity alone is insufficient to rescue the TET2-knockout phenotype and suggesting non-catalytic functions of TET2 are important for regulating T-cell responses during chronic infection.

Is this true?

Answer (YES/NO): NO